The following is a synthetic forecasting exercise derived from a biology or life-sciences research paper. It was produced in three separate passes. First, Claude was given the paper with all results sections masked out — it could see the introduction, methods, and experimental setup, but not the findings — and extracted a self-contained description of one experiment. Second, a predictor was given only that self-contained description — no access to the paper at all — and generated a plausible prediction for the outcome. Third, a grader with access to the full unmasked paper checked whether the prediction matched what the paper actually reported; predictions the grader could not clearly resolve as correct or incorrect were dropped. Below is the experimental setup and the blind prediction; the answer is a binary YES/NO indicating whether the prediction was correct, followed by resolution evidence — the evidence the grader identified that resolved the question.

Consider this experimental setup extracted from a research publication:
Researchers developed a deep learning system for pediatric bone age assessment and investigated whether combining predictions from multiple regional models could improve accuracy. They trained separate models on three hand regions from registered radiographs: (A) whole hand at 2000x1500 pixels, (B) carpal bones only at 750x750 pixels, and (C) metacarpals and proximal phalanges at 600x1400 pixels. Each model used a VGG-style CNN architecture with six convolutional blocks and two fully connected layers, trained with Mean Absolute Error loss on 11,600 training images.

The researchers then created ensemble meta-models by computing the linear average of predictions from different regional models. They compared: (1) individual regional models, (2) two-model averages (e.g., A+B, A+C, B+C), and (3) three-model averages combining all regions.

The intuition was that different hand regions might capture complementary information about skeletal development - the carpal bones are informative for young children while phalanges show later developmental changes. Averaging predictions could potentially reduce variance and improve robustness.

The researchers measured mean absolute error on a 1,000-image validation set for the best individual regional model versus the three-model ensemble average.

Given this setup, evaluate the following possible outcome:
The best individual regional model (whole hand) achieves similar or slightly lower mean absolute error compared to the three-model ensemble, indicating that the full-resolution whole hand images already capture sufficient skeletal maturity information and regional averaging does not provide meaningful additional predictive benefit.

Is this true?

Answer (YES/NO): NO